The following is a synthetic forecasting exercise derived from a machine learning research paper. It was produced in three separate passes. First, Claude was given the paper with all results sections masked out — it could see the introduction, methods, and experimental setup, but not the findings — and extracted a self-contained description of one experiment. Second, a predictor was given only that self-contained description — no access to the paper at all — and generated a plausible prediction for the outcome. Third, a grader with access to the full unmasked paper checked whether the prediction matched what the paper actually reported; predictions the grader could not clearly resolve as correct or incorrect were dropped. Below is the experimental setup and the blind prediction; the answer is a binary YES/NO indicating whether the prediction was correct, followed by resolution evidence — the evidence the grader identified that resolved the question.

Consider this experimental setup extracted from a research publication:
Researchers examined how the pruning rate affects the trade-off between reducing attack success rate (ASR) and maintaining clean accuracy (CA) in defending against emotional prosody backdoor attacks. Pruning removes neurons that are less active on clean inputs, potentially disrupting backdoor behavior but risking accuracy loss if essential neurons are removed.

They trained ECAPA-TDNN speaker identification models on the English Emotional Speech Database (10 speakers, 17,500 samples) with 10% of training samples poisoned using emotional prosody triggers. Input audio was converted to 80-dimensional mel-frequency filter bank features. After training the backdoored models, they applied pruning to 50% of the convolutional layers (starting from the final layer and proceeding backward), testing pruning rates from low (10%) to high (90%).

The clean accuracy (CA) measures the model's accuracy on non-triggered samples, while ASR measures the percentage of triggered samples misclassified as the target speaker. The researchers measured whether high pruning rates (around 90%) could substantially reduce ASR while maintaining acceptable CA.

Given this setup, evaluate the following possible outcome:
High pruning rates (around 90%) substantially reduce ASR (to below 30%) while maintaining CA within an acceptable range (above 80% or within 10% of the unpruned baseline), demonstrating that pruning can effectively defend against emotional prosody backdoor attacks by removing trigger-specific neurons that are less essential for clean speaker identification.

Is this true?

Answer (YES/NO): NO